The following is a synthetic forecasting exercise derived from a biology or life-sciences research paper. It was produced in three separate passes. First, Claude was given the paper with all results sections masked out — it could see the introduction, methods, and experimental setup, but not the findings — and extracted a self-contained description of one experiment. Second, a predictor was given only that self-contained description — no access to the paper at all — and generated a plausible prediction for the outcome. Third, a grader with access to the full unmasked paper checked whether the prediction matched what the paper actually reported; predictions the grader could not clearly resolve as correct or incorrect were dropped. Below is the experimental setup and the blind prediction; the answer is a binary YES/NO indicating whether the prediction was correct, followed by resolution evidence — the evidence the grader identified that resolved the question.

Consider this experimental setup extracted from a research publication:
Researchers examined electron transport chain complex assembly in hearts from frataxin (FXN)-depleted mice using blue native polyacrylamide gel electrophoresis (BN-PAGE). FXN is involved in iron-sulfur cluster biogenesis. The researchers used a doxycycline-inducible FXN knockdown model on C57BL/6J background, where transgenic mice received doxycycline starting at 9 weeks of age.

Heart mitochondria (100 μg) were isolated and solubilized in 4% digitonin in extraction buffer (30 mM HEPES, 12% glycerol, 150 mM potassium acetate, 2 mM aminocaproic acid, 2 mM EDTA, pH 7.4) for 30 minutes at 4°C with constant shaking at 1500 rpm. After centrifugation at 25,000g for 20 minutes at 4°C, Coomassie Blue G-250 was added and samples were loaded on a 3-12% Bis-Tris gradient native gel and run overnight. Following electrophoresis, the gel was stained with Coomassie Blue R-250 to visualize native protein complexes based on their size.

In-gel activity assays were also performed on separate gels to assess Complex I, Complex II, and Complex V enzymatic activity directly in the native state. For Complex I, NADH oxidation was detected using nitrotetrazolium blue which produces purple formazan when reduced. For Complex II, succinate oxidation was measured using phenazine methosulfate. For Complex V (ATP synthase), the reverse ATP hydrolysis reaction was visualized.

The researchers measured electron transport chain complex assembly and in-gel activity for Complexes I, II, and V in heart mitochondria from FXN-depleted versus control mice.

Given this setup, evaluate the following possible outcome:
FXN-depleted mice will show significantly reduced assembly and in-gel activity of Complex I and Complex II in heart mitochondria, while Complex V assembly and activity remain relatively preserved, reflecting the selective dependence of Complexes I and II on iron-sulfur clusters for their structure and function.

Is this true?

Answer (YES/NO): YES